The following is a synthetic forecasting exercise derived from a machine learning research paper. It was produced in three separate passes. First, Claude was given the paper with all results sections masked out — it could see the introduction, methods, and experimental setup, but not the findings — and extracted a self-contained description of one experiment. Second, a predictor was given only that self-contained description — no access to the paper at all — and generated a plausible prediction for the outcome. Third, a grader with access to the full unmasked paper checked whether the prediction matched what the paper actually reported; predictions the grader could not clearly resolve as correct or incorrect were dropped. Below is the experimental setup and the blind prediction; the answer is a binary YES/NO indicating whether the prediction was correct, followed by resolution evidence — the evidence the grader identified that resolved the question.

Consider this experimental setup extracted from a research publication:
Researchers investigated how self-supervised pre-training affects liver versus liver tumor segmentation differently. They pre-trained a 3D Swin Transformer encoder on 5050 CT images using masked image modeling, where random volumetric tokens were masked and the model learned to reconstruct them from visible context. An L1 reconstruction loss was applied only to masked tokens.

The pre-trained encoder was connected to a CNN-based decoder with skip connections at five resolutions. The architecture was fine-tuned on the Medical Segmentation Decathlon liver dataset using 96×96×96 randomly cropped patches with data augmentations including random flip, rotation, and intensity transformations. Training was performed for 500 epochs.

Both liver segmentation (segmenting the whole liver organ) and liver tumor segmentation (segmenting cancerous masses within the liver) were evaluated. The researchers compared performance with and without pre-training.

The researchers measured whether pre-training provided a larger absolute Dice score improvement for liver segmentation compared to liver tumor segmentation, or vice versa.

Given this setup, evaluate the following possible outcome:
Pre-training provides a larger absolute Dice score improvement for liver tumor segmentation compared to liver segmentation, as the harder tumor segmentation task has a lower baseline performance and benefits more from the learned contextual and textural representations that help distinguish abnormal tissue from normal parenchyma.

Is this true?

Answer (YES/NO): YES